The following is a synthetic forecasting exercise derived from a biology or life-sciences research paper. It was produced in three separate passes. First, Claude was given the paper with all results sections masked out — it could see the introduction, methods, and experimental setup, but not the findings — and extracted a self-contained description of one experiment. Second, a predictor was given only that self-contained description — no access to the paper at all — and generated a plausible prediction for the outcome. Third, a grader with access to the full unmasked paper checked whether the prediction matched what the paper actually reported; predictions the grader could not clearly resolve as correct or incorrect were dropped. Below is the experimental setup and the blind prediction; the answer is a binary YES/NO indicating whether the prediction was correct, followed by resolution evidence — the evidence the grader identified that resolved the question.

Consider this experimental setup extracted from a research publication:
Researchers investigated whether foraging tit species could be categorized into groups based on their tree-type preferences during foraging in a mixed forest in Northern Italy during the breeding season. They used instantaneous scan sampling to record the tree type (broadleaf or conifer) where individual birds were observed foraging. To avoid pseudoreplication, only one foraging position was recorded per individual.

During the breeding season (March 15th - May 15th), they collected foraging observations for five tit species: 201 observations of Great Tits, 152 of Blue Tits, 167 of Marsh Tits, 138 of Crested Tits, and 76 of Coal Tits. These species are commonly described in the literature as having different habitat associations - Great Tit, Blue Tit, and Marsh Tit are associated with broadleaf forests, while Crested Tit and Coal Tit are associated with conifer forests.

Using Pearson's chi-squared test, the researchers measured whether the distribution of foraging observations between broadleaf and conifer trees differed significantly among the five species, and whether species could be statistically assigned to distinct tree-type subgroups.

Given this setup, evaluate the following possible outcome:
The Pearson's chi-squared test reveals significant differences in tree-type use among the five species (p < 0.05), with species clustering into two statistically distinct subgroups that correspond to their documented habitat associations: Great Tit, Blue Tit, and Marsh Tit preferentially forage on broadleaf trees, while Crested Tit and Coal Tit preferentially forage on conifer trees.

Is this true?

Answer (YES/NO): YES